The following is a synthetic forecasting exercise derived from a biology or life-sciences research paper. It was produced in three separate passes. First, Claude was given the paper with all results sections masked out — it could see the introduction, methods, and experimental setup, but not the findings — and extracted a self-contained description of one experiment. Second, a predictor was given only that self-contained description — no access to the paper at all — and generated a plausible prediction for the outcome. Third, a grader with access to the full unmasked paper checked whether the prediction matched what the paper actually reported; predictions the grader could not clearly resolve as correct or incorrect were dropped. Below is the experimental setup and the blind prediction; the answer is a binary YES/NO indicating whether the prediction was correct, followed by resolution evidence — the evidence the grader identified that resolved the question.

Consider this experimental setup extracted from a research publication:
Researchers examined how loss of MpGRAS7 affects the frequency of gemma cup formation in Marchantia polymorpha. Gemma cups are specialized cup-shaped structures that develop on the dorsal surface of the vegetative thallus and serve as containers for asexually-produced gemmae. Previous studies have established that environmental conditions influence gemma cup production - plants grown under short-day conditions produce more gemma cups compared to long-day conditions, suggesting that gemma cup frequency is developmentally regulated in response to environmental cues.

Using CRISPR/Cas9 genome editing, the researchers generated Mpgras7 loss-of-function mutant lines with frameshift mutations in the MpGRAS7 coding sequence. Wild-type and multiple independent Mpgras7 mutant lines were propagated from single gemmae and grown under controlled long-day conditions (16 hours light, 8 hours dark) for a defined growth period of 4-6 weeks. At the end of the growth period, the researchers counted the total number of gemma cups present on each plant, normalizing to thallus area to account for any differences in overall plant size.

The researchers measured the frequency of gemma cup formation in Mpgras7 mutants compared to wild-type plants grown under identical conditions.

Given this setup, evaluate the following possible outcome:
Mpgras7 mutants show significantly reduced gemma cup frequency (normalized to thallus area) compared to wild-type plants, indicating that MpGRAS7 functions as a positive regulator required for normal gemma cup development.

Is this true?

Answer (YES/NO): NO